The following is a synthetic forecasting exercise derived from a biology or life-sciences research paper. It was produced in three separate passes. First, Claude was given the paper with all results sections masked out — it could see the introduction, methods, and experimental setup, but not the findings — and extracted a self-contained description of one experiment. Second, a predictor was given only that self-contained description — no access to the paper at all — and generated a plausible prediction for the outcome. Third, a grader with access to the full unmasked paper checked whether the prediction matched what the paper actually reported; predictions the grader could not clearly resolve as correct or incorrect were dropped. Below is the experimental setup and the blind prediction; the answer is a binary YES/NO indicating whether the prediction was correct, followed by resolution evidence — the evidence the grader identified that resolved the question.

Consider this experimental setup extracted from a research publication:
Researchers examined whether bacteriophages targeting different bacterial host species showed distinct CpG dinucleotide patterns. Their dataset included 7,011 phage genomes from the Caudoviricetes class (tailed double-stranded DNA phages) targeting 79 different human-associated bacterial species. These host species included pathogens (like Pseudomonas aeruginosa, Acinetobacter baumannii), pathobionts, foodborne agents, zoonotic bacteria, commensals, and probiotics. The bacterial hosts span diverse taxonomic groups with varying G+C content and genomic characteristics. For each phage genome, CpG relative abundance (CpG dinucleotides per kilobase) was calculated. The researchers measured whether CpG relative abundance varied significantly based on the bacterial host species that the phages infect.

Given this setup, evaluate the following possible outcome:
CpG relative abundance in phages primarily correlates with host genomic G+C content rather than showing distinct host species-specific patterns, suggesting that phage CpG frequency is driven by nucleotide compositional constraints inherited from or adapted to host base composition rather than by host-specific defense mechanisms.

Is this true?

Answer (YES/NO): NO